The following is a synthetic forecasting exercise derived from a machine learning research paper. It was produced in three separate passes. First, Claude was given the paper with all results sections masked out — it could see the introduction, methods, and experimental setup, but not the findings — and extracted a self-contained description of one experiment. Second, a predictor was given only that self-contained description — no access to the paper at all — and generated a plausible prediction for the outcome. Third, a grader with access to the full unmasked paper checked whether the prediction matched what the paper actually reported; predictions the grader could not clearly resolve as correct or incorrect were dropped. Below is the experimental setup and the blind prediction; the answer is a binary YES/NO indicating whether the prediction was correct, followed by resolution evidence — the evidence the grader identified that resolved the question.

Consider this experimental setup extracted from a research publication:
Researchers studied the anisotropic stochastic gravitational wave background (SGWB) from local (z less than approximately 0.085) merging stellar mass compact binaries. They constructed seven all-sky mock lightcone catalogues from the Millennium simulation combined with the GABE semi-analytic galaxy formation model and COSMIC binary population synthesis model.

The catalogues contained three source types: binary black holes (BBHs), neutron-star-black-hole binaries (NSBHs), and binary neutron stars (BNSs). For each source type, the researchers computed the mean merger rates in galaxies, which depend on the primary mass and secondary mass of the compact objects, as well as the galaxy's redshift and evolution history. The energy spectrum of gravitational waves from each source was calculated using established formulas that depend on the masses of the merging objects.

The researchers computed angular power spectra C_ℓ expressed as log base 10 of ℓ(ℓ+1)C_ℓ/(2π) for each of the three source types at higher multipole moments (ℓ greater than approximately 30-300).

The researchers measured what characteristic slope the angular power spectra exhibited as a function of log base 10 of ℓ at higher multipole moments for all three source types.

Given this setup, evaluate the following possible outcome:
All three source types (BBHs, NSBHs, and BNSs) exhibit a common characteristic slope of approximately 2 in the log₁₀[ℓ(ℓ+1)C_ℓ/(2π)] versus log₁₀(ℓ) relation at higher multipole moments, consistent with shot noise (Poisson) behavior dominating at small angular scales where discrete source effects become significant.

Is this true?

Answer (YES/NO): YES